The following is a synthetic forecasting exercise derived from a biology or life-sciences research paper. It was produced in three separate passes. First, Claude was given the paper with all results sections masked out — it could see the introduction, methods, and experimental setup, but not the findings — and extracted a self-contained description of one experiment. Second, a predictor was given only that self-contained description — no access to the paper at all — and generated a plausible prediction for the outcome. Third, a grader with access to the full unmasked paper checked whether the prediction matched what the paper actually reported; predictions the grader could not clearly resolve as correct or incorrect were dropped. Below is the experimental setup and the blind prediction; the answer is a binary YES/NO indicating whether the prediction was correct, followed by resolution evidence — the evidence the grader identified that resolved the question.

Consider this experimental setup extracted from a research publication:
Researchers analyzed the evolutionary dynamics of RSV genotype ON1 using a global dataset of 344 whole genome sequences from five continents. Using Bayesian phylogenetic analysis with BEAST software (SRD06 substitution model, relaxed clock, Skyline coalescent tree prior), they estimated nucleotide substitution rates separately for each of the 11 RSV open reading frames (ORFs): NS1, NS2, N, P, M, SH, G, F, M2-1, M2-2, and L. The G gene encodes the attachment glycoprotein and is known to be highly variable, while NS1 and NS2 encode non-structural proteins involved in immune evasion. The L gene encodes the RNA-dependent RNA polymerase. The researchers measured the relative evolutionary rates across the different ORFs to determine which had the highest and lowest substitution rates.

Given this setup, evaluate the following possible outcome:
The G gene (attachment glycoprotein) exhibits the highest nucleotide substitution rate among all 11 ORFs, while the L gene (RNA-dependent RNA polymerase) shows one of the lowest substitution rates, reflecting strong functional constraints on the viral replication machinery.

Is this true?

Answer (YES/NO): NO